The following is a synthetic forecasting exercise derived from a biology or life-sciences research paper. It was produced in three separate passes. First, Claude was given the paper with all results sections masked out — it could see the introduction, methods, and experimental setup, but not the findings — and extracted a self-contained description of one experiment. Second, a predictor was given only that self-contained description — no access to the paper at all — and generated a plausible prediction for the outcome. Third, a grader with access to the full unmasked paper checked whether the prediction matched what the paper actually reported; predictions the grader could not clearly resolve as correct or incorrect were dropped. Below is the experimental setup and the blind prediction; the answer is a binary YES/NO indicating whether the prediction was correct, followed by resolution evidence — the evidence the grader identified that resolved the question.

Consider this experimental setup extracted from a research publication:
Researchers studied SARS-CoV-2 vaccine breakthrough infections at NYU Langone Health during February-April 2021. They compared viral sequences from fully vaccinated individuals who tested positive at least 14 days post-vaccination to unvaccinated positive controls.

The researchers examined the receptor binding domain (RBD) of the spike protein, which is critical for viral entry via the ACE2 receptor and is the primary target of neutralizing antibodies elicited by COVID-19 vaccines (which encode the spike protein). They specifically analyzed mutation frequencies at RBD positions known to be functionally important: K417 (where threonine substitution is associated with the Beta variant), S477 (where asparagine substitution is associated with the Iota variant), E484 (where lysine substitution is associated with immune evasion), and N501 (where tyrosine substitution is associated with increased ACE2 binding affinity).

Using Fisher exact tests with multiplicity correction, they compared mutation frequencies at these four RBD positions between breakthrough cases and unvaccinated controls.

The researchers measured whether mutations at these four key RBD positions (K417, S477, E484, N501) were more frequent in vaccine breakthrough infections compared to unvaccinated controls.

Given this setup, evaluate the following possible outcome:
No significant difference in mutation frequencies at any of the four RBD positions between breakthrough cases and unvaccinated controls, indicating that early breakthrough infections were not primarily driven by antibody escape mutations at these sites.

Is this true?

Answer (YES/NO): YES